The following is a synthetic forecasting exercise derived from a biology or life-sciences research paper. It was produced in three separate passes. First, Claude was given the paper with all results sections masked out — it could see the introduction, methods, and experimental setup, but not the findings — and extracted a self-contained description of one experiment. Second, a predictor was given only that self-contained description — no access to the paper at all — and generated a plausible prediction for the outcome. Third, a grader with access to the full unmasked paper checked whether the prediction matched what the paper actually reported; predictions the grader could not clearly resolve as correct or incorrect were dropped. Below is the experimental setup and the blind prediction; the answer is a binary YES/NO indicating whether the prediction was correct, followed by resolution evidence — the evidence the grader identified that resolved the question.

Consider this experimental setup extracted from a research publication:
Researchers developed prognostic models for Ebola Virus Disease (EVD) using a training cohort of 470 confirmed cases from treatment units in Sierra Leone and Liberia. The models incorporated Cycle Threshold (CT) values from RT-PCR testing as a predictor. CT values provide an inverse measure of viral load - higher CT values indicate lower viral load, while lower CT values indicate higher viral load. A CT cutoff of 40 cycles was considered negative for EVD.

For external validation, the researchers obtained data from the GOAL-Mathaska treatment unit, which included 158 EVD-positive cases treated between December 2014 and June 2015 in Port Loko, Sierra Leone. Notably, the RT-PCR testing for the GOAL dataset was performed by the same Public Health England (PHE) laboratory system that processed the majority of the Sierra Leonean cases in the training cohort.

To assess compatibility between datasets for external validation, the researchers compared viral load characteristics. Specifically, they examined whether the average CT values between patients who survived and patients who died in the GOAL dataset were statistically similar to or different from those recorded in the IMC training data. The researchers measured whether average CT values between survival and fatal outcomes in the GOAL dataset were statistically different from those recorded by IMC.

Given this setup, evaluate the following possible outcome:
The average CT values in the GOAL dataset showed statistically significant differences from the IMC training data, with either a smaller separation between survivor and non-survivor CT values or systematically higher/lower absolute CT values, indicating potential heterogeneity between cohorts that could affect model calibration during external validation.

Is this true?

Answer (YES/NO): NO